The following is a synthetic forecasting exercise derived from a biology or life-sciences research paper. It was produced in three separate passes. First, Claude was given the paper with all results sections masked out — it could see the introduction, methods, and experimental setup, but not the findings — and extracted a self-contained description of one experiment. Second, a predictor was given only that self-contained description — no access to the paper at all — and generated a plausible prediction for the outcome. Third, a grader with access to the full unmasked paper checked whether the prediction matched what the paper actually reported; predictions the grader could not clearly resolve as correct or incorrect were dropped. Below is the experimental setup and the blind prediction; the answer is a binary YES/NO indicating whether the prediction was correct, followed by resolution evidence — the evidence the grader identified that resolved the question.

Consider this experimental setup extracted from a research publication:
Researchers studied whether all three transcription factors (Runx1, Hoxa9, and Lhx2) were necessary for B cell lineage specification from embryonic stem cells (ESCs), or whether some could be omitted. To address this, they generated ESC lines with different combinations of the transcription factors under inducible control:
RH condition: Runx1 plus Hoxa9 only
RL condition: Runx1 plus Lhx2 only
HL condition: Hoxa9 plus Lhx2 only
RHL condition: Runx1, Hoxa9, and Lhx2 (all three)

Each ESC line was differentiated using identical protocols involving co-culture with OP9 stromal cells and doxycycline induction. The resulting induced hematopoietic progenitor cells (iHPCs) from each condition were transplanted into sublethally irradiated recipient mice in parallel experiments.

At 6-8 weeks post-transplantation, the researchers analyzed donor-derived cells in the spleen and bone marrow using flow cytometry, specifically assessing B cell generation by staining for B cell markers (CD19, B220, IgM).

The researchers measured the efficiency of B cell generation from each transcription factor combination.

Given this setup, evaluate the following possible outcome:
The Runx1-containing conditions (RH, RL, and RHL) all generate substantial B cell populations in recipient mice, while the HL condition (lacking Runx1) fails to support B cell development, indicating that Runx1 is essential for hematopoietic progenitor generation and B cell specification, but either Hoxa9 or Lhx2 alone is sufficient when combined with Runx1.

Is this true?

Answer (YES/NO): NO